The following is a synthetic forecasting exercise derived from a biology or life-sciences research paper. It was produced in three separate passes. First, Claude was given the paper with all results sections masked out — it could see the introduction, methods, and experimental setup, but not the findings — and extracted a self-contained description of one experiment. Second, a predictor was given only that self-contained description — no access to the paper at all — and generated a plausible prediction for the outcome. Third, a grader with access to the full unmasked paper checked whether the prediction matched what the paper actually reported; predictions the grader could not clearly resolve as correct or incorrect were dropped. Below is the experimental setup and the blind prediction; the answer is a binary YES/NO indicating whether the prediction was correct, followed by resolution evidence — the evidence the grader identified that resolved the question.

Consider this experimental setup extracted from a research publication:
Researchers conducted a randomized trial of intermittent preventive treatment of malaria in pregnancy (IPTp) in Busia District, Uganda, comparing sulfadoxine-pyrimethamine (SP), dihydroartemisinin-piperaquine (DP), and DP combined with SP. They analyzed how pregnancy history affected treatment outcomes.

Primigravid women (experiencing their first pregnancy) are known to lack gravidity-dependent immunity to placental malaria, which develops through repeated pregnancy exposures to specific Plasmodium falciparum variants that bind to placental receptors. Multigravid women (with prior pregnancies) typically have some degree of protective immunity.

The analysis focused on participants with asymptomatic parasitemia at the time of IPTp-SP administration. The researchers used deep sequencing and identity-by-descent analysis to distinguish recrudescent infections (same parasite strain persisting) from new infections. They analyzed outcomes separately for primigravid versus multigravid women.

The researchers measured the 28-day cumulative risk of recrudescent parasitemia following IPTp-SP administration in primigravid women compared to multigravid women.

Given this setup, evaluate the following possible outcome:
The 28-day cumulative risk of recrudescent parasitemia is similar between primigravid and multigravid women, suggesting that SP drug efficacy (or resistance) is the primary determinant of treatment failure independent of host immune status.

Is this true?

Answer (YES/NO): NO